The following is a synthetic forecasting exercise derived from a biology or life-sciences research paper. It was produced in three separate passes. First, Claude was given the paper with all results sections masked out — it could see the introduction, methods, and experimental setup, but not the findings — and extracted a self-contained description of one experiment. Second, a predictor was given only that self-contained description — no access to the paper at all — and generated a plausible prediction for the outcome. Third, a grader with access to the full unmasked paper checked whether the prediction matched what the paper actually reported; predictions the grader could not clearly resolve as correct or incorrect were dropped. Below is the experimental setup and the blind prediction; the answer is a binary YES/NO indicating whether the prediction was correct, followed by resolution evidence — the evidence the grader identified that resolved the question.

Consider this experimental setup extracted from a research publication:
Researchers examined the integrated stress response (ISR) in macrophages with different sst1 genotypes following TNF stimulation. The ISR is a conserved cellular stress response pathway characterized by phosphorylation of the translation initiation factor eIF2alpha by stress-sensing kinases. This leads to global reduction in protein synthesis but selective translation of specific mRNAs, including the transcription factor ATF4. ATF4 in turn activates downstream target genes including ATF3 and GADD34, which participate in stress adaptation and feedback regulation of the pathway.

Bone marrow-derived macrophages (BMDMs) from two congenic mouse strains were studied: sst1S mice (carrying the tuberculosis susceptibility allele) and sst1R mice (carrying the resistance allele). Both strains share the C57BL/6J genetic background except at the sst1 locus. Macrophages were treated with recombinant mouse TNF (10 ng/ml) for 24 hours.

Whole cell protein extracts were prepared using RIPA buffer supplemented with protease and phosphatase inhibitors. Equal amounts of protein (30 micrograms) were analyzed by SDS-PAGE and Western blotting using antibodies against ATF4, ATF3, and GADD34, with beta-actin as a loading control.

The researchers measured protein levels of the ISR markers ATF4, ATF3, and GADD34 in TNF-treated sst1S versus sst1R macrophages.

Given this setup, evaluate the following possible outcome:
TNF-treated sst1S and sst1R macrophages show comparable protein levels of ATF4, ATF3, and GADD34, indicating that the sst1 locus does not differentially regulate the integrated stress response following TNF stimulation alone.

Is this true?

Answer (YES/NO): NO